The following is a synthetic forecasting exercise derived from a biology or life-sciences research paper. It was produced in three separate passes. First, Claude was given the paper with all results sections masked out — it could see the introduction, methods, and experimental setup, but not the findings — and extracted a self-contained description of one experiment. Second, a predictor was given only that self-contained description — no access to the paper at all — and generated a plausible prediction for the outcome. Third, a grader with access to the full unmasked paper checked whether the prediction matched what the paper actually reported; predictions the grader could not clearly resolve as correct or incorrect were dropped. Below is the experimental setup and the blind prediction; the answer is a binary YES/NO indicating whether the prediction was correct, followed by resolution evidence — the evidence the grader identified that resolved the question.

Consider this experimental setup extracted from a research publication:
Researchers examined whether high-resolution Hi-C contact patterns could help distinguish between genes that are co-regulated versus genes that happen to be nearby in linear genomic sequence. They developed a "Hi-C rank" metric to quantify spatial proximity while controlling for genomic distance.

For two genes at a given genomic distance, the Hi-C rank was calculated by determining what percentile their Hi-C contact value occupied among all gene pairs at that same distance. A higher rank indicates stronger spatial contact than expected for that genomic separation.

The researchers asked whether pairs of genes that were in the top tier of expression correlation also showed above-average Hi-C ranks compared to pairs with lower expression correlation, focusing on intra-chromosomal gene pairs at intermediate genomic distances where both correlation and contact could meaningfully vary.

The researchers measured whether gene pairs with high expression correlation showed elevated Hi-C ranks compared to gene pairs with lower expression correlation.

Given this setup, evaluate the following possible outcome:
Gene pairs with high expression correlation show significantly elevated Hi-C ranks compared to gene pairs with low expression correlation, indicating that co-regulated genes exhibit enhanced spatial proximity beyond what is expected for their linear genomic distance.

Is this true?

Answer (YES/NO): YES